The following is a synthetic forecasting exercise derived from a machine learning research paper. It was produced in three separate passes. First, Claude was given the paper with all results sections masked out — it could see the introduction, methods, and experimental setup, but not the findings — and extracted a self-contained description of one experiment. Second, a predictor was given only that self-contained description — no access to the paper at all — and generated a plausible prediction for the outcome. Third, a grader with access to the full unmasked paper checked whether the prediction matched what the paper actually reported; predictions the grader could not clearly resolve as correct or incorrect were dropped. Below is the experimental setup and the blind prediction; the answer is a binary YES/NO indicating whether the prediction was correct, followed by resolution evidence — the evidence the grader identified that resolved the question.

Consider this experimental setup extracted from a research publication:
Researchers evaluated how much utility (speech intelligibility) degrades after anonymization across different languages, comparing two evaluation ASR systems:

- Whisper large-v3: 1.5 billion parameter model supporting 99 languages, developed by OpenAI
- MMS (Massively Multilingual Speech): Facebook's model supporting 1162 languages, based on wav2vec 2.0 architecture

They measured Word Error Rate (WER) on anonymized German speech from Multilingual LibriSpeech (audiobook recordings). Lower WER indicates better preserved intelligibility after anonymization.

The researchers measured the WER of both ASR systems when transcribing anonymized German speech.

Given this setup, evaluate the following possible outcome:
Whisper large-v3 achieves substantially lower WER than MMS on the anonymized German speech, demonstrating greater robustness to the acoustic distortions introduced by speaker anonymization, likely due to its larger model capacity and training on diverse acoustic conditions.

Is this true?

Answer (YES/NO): YES